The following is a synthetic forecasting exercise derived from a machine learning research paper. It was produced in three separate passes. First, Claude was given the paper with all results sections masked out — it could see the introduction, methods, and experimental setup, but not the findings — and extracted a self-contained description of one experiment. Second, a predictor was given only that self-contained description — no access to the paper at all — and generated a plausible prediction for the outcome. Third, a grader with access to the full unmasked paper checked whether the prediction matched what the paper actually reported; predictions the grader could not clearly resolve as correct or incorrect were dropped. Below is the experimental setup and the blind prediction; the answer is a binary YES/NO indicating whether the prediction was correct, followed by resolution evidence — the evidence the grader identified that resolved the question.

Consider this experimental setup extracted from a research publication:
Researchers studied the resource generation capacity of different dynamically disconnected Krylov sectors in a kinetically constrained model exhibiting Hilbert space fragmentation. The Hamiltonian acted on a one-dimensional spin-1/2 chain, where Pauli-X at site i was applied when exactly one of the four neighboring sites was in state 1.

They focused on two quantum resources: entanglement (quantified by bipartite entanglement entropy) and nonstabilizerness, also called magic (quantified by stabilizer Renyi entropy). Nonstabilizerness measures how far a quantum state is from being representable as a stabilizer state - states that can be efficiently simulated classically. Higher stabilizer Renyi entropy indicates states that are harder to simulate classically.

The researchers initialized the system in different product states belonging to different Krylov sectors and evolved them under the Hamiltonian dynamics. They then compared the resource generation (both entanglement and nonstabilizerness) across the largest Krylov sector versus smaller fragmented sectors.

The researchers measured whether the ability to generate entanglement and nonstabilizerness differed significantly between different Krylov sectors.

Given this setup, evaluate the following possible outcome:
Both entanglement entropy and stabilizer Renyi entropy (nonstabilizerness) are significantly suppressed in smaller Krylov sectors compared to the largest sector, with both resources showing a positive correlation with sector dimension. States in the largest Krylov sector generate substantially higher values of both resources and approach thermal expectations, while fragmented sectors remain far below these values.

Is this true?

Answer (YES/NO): NO